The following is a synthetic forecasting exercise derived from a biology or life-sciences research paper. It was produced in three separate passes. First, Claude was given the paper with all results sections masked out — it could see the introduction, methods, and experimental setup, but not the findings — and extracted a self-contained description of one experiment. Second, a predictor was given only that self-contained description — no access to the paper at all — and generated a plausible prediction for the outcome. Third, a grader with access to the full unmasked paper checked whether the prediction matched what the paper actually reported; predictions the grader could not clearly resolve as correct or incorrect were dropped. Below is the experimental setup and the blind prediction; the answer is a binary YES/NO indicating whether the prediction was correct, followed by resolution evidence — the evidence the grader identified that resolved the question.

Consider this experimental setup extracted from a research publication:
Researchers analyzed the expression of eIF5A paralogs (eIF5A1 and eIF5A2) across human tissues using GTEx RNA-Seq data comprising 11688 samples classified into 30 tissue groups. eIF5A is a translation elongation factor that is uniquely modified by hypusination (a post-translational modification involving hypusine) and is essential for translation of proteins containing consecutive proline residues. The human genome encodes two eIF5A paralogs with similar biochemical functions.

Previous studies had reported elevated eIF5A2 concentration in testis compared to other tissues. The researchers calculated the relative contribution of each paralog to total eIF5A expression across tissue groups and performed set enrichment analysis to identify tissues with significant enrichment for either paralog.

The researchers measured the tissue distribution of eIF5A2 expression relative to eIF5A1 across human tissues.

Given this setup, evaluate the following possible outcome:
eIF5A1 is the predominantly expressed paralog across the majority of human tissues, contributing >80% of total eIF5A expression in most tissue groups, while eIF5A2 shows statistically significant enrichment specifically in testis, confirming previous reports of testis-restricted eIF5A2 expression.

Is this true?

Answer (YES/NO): NO